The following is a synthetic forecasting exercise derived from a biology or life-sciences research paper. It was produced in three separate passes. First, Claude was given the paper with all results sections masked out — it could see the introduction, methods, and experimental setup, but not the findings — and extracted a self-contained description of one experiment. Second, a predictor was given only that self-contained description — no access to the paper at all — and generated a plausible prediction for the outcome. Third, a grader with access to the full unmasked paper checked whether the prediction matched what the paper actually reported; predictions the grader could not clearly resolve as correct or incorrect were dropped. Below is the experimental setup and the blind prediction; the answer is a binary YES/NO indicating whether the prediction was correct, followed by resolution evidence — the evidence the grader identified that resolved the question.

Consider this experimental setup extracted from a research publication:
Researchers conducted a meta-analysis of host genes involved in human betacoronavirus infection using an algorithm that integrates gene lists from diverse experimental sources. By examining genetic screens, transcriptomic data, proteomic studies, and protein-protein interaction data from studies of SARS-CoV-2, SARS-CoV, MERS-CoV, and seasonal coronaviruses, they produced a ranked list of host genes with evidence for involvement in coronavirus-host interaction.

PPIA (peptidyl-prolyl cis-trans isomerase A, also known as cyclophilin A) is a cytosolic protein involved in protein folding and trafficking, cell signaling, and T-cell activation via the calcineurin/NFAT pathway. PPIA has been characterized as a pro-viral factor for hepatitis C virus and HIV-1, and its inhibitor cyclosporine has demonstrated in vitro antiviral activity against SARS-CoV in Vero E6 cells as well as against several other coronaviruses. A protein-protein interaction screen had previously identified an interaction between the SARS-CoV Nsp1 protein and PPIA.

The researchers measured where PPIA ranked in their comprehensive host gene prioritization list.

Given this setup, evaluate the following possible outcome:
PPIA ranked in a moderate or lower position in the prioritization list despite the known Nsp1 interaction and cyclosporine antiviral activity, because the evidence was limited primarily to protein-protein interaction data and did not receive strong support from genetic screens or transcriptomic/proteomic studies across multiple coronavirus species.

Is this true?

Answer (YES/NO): NO